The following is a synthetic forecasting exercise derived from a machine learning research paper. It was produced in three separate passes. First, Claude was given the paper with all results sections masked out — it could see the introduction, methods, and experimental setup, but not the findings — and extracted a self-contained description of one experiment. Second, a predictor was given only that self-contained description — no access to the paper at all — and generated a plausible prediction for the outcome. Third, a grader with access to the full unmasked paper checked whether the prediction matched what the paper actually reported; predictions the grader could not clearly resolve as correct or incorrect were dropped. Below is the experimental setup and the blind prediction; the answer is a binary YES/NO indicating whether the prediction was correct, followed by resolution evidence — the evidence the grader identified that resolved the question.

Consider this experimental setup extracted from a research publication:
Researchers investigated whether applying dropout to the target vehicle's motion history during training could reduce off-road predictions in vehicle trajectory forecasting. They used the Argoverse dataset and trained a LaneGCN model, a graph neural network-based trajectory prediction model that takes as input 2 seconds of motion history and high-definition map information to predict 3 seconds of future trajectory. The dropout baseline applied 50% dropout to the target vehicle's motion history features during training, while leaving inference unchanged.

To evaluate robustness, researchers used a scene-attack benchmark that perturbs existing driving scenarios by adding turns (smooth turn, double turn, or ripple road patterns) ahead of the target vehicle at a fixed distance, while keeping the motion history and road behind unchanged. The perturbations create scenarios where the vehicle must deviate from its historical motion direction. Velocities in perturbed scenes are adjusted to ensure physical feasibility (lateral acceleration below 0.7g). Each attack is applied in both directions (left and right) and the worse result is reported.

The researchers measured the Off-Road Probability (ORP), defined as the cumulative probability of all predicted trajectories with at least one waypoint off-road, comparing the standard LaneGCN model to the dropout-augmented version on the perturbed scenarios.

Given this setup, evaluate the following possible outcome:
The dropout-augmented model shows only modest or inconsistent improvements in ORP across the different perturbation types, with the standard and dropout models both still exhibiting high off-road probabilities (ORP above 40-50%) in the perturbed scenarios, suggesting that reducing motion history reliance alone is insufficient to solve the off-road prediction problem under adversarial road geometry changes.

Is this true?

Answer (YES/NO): YES